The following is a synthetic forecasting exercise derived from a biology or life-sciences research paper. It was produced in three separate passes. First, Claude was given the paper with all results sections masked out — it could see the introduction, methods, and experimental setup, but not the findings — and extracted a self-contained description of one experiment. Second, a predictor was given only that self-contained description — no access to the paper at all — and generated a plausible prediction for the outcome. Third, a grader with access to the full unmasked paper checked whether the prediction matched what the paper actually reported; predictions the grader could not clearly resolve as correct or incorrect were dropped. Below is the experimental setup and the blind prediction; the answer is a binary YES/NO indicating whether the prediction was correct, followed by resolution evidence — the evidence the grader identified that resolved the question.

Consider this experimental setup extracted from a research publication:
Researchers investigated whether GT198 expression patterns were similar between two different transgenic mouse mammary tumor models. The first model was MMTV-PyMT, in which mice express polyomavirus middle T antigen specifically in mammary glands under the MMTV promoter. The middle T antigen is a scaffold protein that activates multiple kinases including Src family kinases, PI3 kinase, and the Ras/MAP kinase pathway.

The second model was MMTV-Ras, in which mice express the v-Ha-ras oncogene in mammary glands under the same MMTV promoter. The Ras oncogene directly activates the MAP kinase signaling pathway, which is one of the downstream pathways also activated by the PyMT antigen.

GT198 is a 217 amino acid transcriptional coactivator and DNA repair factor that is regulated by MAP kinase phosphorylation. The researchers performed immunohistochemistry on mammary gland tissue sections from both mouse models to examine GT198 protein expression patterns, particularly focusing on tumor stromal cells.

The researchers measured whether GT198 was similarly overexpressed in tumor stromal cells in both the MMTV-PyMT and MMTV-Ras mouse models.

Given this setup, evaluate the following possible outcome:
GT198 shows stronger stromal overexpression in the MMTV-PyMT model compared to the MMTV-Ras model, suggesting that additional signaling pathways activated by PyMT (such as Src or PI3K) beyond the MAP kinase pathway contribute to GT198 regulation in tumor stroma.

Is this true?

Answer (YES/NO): NO